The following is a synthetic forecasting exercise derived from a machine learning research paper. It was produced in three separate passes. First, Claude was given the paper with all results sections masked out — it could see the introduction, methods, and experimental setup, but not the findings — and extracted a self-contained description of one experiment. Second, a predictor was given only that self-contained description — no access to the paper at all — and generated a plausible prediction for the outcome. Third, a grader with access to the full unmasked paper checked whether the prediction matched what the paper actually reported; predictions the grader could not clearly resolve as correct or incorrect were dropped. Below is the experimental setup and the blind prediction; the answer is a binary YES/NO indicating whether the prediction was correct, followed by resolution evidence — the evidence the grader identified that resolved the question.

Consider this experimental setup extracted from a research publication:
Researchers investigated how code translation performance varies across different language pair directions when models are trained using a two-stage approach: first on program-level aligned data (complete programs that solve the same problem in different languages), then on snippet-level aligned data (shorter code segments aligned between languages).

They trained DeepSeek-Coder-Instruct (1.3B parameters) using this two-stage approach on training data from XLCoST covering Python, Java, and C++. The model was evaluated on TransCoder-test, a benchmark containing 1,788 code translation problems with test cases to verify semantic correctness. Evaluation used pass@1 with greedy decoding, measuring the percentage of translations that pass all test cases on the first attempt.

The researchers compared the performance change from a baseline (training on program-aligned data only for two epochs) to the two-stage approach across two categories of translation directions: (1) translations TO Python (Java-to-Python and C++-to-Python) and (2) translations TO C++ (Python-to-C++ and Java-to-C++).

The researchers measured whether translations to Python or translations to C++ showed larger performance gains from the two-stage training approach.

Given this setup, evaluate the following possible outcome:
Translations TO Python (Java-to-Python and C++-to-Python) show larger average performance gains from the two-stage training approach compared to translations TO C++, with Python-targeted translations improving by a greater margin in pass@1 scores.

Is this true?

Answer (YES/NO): NO